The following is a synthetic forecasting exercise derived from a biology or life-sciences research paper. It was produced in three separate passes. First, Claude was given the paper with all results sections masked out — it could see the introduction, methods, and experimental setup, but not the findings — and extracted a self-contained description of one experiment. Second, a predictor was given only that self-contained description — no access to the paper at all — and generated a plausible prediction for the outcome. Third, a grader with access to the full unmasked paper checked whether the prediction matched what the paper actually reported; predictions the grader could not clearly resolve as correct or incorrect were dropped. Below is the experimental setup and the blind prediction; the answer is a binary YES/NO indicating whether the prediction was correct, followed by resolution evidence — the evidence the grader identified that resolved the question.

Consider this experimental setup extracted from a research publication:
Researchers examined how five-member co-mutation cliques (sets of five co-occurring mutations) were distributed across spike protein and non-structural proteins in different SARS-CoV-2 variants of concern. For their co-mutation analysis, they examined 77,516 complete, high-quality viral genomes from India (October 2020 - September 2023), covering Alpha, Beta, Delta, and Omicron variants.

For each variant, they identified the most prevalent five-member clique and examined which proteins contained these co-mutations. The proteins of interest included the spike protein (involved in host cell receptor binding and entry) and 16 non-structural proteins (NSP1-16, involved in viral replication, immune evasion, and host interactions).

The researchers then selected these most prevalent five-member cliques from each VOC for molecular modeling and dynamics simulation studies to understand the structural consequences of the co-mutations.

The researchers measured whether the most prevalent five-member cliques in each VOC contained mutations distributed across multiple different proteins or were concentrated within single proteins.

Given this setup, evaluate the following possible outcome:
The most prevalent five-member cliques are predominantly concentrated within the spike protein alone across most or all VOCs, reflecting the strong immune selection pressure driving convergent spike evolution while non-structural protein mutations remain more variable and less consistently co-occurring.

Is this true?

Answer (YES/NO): NO